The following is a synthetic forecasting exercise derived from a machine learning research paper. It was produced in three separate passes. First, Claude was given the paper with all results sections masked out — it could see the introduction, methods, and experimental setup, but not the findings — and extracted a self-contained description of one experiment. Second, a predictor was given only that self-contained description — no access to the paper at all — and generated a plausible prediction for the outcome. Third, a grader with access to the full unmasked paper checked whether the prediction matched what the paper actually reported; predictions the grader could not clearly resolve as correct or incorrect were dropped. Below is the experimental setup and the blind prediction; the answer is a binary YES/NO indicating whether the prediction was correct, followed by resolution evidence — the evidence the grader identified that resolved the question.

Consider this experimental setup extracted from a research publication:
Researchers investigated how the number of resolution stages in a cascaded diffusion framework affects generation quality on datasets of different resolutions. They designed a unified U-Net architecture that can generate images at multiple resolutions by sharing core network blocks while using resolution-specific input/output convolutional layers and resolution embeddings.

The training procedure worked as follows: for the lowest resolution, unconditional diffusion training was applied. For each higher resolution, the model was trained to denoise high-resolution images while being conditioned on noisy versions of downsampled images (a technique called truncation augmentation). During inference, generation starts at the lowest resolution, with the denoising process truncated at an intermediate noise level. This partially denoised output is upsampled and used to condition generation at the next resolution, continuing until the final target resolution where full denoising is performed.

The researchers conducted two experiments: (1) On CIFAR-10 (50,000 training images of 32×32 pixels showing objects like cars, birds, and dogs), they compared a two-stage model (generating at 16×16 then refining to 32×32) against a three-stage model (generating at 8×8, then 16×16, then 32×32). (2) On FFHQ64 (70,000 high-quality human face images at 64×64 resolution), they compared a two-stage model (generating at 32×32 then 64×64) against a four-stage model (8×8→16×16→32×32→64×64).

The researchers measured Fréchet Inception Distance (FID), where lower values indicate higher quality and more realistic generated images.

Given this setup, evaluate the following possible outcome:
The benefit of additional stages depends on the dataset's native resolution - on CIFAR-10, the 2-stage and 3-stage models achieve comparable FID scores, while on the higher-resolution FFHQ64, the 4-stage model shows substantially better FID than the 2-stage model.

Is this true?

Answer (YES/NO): NO